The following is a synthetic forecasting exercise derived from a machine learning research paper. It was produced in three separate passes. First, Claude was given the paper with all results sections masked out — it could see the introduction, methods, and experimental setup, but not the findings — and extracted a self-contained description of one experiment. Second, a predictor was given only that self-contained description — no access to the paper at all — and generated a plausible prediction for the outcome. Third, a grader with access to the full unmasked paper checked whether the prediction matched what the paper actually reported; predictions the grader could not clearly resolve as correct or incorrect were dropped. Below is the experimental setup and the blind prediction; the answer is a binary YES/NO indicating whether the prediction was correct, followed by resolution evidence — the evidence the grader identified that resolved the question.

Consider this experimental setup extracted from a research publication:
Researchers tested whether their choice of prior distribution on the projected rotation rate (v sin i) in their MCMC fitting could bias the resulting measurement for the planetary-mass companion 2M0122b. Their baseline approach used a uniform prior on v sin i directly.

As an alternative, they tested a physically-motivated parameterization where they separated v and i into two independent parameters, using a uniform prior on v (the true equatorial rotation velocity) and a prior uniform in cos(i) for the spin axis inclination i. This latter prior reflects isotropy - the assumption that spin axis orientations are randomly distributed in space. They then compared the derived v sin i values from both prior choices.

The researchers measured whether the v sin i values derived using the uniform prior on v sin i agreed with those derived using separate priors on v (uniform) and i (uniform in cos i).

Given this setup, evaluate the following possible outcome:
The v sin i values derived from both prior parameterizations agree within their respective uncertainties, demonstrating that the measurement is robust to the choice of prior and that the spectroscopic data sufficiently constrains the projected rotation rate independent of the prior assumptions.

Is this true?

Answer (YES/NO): YES